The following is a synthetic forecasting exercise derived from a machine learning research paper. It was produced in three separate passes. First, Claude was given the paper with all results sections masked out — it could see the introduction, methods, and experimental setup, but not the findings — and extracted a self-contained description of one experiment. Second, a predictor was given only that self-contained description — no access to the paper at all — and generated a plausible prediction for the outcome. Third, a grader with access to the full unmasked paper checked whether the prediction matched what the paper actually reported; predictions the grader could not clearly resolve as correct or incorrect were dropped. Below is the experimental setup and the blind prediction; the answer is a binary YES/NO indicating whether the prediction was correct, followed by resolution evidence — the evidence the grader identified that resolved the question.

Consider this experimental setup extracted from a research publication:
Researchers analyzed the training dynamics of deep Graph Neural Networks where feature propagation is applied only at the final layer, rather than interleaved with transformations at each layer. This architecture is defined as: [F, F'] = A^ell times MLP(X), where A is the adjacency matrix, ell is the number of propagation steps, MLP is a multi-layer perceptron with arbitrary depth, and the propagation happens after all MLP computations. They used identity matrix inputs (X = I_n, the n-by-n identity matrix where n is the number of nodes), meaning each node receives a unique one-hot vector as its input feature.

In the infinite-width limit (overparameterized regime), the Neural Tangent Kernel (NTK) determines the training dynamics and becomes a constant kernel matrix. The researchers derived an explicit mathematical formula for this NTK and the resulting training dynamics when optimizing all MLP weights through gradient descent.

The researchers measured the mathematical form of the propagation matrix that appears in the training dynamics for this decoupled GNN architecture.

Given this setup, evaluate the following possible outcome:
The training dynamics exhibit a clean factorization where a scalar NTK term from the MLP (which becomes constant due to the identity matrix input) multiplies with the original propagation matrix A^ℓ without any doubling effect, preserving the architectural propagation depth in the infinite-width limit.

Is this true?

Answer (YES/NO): NO